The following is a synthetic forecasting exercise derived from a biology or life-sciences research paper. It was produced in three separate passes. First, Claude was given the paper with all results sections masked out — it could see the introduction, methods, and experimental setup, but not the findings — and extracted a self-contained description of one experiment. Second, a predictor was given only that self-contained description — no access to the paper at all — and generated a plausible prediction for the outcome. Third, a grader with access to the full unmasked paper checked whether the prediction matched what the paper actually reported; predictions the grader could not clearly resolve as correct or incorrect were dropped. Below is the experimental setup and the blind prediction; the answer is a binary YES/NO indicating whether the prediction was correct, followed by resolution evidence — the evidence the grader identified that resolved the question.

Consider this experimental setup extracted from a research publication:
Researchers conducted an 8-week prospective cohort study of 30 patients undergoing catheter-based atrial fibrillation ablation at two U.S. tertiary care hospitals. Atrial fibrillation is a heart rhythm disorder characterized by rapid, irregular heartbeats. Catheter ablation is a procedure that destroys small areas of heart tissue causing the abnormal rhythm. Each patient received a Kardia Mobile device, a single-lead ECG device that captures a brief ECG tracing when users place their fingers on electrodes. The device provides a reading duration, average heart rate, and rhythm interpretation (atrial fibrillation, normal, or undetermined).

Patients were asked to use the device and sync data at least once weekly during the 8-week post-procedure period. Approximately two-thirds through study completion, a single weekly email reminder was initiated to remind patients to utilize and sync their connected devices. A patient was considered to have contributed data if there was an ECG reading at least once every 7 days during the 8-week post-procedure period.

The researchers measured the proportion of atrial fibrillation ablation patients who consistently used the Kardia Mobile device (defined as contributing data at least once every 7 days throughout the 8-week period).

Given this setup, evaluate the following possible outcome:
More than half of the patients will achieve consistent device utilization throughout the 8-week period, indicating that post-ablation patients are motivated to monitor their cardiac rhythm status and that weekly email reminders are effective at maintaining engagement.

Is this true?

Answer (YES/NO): NO